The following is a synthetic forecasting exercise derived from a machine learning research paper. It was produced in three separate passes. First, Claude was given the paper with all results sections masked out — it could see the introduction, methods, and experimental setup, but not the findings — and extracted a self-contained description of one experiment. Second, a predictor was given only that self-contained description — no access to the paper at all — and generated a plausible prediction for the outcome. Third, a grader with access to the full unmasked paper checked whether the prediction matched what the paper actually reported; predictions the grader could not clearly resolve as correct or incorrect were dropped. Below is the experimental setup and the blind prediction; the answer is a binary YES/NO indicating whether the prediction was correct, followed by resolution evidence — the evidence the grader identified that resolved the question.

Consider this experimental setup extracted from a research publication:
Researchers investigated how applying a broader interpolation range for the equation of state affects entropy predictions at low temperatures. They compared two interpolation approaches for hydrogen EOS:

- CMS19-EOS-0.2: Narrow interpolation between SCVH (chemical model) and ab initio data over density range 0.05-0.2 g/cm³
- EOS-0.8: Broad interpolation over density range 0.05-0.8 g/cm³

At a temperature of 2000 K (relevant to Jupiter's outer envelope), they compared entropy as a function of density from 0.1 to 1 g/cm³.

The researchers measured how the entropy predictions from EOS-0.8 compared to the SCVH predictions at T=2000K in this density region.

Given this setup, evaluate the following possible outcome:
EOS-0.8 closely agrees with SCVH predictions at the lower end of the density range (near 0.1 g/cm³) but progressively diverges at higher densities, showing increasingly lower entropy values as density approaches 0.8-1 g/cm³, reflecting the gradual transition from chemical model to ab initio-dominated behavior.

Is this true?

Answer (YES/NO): NO